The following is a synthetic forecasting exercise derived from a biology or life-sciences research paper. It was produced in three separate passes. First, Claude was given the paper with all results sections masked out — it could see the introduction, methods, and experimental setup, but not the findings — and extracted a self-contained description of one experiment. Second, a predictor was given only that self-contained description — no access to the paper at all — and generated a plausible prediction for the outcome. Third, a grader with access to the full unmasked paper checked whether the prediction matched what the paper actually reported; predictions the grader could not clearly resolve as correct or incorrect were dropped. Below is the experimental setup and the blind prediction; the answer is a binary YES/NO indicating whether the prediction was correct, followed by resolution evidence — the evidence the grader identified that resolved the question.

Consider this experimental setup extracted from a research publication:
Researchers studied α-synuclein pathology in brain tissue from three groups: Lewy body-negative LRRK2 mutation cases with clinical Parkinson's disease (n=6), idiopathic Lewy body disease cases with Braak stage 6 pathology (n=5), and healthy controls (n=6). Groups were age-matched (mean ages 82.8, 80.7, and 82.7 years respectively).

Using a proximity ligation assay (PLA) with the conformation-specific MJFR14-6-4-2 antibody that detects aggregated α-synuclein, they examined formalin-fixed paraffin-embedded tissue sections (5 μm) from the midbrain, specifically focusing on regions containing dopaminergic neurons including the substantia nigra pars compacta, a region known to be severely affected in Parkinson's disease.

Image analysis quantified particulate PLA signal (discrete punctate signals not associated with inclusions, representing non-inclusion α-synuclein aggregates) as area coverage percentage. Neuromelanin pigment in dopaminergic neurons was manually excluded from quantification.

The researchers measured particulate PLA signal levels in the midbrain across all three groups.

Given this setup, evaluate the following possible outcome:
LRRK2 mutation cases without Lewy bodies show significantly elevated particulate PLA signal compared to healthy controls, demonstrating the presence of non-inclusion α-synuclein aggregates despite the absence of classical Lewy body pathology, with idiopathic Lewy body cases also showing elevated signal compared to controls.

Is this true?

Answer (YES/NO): YES